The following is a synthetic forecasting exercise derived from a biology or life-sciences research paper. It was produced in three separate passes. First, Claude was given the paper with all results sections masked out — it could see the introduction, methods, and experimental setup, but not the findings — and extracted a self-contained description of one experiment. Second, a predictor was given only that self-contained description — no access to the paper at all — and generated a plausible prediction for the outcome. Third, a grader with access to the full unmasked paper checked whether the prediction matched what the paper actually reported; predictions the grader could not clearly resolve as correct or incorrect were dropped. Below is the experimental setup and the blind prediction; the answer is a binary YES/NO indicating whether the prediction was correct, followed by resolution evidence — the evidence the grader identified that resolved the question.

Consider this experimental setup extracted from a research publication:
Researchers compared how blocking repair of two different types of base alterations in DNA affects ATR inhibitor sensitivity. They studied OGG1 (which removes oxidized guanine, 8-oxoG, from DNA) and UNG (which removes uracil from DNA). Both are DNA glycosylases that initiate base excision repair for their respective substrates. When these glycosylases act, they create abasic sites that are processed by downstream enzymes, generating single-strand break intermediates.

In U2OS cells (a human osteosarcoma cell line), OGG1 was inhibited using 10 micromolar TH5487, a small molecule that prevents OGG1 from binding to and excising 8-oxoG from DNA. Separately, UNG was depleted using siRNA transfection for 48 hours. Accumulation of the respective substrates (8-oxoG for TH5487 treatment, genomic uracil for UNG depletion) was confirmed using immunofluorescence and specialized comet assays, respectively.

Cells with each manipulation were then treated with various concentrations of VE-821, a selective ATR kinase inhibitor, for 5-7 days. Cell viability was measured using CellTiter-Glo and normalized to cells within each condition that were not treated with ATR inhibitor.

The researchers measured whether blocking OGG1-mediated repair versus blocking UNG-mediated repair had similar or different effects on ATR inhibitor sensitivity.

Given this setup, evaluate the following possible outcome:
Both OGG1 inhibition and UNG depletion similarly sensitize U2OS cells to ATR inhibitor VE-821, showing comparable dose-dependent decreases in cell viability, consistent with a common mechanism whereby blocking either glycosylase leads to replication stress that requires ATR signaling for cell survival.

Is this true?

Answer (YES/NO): NO